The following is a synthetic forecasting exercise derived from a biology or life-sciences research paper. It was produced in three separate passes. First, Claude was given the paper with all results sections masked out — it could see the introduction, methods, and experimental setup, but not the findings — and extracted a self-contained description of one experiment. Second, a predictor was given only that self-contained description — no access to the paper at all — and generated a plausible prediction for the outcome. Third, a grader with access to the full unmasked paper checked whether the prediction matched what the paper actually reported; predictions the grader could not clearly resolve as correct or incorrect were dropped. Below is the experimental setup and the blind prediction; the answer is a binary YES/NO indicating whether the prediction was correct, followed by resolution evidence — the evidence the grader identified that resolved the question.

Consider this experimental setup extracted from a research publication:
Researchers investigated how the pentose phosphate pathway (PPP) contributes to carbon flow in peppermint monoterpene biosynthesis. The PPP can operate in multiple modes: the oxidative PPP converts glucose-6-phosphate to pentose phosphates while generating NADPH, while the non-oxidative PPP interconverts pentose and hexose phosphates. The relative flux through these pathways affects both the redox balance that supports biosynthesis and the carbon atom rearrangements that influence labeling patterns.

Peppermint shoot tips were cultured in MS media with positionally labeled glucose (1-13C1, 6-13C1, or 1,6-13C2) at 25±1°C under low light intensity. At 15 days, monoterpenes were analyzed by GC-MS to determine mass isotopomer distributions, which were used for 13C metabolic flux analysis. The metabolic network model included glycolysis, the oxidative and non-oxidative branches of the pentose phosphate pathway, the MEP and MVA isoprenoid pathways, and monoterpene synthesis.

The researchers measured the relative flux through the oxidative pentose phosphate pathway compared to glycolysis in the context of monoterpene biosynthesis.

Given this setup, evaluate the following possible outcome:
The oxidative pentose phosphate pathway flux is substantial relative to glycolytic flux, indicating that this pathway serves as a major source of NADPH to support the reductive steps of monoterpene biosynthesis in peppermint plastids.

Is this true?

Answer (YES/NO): YES